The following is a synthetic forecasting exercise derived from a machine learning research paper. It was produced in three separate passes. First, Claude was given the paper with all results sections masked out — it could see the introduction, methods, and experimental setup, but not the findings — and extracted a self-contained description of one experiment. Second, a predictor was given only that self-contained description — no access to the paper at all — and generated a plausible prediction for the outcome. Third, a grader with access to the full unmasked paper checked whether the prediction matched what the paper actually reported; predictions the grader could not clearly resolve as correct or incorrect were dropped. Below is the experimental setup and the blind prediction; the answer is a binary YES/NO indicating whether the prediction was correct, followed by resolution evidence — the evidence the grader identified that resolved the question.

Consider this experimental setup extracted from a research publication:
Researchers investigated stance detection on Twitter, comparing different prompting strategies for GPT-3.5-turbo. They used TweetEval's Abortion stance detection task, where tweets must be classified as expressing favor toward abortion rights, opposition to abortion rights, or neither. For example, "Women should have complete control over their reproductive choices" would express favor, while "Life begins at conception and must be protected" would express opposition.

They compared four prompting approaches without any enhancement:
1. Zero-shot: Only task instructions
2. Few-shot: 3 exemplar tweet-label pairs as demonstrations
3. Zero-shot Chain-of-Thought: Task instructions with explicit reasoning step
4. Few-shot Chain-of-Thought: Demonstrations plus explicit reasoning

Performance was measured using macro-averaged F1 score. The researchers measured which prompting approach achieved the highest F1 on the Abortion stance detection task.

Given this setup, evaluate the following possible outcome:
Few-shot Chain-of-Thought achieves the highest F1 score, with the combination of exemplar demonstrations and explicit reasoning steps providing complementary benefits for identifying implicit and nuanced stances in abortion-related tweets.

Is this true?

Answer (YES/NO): YES